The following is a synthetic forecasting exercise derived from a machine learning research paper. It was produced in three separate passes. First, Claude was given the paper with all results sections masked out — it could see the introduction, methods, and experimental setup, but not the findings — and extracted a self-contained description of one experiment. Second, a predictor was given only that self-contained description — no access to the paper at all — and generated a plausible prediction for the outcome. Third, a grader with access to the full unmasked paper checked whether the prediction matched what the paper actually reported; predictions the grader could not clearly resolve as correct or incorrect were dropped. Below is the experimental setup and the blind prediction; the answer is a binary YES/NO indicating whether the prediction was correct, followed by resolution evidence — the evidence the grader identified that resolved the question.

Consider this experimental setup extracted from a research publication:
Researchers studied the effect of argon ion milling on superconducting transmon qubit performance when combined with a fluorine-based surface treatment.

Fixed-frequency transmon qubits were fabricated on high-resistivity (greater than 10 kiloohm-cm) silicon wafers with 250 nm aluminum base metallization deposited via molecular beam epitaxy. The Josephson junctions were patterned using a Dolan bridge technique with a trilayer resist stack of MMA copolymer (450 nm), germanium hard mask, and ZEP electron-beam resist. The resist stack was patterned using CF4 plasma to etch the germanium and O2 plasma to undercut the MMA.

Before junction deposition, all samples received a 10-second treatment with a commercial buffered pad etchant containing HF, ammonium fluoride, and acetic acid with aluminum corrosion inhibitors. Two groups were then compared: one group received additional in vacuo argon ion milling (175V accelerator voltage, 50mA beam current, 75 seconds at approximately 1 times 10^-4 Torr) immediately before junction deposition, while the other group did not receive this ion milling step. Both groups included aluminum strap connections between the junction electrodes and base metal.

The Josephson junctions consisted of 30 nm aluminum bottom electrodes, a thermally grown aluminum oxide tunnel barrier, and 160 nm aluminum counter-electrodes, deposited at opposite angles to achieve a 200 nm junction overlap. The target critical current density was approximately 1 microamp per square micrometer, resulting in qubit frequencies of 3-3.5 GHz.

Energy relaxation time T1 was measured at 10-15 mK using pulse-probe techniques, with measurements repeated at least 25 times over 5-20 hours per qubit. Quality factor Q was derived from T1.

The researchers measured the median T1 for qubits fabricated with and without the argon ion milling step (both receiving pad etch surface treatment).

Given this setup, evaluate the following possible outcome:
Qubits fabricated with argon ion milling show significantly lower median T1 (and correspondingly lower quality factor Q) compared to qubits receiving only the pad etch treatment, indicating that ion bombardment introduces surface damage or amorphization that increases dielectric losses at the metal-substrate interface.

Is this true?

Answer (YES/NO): NO